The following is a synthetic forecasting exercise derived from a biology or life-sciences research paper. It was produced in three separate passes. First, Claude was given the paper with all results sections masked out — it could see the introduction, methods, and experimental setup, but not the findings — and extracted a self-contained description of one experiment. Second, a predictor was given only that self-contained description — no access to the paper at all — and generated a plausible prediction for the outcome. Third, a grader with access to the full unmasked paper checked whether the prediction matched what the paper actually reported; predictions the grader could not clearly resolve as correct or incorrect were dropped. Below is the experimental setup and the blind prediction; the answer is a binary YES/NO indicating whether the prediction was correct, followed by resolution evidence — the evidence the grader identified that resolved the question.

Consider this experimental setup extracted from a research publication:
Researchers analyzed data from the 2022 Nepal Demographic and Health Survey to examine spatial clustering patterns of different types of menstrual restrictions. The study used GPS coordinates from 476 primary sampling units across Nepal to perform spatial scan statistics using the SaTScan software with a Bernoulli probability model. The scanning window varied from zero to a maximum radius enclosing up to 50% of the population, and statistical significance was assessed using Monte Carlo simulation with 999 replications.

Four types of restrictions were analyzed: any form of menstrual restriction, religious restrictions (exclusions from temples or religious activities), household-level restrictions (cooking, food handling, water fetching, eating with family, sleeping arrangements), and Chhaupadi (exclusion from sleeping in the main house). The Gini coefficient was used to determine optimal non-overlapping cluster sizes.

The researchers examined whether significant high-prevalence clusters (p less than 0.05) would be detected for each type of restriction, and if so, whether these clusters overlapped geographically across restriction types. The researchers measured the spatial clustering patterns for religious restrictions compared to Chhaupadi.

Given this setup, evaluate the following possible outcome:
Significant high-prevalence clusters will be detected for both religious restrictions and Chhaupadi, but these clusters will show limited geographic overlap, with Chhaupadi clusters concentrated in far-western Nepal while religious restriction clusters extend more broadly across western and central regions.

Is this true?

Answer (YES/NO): NO